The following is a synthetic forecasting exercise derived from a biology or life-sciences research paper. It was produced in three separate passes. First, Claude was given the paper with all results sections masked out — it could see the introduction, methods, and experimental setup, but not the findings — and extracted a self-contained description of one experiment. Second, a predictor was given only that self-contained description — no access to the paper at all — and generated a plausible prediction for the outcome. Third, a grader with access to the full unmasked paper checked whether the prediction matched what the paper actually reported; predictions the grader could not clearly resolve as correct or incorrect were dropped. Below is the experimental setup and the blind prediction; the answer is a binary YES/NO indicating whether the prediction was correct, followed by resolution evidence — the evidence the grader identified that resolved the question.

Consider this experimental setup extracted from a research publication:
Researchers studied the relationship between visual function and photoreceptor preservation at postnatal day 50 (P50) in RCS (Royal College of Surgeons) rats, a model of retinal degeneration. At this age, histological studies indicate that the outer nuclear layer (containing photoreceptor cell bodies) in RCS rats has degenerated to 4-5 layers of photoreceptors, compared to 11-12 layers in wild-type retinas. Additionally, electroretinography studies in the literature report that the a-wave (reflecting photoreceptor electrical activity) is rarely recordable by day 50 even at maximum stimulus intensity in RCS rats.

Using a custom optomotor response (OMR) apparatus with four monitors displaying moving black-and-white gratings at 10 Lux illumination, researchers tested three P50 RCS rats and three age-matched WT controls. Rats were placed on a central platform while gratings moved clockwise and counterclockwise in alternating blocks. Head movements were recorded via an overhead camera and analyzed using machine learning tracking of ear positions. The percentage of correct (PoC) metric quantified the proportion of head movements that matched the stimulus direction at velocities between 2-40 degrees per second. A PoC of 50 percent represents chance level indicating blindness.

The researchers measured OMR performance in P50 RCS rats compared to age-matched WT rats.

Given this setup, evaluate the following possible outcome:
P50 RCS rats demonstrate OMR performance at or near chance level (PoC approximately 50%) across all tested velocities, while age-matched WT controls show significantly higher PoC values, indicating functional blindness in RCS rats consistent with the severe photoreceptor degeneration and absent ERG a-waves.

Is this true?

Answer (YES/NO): NO